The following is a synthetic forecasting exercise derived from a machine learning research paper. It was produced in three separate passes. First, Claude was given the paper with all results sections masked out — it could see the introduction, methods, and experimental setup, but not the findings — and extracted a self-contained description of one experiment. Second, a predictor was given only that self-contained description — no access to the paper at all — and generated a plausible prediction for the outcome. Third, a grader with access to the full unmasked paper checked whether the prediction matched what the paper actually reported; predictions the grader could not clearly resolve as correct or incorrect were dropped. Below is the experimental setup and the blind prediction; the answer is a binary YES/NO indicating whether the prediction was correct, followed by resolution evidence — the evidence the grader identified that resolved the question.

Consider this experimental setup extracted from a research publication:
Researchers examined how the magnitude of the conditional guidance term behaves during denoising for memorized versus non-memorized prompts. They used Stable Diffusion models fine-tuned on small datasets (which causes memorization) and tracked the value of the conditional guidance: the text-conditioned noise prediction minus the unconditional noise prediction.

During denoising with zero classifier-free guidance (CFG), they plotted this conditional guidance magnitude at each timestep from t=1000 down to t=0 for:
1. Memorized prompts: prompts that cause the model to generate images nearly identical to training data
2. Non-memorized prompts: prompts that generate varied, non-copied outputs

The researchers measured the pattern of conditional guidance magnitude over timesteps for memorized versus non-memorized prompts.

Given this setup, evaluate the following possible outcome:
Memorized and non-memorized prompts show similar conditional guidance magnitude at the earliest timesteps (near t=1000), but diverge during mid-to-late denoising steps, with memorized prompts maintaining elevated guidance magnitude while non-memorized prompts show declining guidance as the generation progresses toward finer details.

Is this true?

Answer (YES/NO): NO